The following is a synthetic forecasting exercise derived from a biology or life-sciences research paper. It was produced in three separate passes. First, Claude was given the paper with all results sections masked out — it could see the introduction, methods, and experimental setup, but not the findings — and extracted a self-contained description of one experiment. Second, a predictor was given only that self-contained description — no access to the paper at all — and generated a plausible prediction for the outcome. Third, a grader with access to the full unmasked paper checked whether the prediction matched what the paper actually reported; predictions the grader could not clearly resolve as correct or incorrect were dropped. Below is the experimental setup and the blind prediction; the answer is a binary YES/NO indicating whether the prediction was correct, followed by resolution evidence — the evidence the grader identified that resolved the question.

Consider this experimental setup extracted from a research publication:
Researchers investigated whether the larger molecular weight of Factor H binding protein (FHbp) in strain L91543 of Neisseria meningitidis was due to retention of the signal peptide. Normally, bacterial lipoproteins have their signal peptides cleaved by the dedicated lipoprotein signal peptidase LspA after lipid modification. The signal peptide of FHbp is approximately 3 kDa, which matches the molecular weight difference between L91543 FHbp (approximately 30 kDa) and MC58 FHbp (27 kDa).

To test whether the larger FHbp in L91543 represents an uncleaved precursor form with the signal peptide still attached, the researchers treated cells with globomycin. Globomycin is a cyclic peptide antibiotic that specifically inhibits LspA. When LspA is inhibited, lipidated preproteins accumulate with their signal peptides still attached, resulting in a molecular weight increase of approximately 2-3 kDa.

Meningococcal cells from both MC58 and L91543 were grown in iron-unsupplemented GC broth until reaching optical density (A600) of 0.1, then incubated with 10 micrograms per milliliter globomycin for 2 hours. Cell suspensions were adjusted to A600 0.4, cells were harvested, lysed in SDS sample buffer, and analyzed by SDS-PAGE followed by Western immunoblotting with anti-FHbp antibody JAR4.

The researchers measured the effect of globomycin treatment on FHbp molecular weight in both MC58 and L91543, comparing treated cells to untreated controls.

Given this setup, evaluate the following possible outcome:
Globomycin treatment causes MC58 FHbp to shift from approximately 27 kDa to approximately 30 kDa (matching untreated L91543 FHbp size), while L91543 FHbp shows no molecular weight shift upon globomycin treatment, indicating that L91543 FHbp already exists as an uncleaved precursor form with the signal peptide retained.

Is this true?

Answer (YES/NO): NO